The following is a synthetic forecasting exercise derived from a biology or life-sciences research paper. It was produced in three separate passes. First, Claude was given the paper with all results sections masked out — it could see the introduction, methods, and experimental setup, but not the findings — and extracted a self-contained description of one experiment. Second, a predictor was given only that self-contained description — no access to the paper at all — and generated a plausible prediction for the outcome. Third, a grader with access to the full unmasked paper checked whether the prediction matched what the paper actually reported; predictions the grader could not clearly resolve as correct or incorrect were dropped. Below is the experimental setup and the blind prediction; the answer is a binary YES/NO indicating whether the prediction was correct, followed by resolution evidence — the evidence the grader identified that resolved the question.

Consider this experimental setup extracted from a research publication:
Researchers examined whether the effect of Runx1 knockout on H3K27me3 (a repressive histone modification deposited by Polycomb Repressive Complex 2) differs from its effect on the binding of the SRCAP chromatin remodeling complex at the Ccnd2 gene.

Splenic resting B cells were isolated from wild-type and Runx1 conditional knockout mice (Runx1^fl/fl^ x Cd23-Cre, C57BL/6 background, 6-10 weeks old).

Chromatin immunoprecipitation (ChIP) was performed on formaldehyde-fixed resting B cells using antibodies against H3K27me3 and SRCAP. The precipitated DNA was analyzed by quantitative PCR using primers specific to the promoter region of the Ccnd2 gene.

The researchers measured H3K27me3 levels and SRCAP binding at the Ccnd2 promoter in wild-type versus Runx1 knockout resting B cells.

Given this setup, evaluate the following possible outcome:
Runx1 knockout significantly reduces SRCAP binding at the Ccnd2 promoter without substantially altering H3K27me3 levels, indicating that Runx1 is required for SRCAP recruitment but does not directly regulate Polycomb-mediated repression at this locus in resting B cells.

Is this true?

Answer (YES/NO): YES